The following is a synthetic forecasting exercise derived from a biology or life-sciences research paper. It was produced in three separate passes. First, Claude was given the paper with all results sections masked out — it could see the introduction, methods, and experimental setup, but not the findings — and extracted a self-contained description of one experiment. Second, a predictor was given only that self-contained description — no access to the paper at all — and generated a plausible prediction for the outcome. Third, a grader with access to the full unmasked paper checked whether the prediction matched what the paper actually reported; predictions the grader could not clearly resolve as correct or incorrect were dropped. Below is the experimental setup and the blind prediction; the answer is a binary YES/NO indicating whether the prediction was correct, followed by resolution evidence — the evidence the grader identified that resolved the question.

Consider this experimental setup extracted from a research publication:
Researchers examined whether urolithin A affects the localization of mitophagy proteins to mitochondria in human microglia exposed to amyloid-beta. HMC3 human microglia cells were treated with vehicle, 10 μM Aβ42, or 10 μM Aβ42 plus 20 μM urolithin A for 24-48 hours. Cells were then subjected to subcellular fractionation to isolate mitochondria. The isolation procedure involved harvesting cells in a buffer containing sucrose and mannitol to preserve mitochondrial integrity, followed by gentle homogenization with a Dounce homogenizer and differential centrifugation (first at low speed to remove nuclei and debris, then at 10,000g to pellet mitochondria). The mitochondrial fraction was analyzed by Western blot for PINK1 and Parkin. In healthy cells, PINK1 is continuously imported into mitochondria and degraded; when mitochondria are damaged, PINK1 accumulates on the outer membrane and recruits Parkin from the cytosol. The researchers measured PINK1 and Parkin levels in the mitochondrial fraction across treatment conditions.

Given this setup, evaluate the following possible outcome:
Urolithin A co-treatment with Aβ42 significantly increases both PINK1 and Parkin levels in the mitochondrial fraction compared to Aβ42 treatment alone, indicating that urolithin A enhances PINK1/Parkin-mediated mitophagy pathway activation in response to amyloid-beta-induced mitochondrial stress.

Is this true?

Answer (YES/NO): NO